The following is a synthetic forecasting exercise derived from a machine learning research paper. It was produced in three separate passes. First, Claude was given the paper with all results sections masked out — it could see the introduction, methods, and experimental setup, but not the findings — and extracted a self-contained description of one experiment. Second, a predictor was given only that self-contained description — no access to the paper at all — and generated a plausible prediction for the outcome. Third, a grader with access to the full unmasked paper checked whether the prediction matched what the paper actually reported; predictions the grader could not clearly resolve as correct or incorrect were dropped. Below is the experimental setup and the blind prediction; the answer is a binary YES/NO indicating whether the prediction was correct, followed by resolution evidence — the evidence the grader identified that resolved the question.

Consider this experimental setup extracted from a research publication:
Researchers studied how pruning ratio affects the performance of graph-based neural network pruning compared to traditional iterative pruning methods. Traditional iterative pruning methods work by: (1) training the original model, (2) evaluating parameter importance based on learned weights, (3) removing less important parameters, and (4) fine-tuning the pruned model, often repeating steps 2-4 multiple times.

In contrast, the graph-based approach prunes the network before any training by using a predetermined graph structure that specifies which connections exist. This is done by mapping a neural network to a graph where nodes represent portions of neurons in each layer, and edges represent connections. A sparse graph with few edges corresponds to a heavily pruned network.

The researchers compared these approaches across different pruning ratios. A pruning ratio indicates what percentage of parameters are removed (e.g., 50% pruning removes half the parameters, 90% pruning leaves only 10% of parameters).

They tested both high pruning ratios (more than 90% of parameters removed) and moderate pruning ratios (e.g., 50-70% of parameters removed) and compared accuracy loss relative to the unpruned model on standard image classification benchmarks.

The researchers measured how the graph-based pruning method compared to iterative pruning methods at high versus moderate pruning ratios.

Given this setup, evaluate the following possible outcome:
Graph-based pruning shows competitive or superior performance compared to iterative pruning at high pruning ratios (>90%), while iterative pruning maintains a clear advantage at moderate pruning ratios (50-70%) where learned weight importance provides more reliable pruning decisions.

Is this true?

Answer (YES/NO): NO